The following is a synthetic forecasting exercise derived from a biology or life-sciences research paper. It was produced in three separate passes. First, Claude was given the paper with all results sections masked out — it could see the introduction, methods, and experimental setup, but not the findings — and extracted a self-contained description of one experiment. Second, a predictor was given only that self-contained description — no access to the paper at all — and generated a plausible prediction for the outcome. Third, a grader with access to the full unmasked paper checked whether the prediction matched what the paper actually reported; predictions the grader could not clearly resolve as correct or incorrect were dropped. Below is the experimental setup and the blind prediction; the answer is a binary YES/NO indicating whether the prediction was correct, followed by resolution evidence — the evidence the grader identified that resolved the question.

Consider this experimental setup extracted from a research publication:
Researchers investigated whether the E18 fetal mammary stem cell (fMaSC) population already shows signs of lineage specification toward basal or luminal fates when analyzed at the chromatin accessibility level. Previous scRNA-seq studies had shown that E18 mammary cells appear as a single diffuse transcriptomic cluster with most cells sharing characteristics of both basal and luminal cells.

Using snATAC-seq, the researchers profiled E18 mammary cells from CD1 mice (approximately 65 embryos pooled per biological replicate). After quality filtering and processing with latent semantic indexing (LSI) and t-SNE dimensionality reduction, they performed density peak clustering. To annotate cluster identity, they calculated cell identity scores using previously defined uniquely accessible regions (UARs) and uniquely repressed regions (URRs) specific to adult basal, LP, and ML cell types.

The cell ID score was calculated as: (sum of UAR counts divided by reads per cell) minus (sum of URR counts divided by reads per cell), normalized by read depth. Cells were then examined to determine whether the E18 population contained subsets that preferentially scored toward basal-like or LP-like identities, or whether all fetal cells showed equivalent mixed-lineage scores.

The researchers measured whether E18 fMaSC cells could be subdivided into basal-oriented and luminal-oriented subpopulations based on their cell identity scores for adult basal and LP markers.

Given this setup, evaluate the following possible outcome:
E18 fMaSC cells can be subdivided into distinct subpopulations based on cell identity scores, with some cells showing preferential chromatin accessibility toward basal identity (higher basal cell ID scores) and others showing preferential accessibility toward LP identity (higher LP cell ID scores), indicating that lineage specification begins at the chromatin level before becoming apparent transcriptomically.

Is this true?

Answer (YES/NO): YES